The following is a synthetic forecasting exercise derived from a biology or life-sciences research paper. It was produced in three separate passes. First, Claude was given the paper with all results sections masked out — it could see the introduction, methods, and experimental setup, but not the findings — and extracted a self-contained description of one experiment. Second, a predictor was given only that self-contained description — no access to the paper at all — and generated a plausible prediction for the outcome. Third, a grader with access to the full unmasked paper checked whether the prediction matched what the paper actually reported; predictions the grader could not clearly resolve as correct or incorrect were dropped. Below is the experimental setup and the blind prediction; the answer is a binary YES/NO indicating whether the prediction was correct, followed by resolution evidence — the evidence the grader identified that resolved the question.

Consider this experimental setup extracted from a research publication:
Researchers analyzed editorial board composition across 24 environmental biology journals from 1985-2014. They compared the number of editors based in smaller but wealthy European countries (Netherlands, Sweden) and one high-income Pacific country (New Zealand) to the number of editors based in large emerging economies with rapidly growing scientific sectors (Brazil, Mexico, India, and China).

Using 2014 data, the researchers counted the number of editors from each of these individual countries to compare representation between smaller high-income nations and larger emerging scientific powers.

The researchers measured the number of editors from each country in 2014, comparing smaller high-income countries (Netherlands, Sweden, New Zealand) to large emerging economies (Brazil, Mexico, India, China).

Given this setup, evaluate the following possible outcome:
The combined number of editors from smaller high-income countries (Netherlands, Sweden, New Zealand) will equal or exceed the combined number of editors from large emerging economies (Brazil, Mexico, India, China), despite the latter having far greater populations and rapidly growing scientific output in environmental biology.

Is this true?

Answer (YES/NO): YES